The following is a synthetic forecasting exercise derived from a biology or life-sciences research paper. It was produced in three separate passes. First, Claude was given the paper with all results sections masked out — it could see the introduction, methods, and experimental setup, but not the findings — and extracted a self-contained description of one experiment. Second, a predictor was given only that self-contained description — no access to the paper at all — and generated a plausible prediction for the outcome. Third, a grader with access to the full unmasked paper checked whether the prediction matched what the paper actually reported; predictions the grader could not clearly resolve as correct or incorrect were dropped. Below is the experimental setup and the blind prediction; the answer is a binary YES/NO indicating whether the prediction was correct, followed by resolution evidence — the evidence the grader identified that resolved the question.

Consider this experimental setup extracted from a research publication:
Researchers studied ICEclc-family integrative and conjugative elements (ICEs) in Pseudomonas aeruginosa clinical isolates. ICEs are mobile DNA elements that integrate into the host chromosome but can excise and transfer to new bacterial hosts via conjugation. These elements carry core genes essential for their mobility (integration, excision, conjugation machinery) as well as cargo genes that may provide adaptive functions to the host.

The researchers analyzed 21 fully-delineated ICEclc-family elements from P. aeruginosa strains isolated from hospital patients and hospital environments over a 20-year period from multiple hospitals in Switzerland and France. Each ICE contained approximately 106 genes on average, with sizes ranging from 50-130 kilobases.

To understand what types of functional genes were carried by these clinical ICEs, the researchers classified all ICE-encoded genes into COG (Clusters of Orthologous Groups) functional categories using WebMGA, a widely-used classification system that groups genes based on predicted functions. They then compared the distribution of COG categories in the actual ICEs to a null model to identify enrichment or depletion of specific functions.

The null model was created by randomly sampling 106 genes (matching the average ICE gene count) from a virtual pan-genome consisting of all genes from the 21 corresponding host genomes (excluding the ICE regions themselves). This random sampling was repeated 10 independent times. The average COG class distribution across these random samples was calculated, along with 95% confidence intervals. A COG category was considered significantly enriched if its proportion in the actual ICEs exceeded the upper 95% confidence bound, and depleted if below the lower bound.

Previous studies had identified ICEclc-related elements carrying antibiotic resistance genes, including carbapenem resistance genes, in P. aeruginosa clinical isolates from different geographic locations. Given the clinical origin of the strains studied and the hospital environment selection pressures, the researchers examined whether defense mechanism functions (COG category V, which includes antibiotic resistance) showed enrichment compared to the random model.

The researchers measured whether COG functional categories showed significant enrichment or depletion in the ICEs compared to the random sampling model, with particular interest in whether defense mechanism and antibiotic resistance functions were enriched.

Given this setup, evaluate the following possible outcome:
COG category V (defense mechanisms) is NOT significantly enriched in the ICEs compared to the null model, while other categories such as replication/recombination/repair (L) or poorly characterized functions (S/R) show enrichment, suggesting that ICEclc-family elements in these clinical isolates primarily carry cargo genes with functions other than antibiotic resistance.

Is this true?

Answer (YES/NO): YES